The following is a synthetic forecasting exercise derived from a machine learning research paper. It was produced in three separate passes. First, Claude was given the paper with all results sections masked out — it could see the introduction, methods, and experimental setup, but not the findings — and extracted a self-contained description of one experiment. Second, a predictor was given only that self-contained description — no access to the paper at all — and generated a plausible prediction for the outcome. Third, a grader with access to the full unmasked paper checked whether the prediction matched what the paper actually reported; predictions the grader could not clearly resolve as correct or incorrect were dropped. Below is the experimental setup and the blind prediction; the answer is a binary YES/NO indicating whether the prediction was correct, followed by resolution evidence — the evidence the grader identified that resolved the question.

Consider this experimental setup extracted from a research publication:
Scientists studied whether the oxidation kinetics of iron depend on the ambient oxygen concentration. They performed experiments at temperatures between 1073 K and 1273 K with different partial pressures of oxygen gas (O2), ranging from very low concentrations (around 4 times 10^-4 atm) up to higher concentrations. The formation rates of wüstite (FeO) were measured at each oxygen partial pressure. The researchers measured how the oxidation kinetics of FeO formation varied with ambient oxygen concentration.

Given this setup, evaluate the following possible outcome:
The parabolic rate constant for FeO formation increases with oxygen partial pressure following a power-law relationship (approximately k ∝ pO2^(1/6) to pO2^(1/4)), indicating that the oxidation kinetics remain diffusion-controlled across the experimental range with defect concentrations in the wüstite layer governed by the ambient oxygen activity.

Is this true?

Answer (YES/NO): NO